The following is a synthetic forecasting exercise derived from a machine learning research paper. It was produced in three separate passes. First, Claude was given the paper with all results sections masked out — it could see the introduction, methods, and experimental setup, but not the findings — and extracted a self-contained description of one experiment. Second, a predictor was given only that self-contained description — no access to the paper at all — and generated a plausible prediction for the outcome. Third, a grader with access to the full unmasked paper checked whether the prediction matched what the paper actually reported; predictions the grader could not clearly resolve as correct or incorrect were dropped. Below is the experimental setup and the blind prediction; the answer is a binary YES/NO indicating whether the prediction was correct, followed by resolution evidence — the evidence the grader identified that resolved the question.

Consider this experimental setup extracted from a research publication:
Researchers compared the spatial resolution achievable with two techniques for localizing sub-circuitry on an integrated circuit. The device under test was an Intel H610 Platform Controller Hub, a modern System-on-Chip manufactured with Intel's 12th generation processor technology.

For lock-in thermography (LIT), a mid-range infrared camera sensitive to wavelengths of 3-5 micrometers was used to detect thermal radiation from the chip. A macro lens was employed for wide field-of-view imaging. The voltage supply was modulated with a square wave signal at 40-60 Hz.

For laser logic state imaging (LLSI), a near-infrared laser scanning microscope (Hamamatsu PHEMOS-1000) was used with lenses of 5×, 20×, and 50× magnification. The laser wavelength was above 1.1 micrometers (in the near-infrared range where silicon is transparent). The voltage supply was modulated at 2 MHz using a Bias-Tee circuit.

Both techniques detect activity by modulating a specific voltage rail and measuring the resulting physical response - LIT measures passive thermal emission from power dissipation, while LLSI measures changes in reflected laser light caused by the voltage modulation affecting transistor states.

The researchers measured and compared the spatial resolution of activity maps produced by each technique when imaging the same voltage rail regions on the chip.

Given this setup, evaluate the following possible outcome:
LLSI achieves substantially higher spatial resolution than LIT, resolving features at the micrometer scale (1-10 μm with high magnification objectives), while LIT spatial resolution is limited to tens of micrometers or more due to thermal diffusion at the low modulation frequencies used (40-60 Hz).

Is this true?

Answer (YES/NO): NO